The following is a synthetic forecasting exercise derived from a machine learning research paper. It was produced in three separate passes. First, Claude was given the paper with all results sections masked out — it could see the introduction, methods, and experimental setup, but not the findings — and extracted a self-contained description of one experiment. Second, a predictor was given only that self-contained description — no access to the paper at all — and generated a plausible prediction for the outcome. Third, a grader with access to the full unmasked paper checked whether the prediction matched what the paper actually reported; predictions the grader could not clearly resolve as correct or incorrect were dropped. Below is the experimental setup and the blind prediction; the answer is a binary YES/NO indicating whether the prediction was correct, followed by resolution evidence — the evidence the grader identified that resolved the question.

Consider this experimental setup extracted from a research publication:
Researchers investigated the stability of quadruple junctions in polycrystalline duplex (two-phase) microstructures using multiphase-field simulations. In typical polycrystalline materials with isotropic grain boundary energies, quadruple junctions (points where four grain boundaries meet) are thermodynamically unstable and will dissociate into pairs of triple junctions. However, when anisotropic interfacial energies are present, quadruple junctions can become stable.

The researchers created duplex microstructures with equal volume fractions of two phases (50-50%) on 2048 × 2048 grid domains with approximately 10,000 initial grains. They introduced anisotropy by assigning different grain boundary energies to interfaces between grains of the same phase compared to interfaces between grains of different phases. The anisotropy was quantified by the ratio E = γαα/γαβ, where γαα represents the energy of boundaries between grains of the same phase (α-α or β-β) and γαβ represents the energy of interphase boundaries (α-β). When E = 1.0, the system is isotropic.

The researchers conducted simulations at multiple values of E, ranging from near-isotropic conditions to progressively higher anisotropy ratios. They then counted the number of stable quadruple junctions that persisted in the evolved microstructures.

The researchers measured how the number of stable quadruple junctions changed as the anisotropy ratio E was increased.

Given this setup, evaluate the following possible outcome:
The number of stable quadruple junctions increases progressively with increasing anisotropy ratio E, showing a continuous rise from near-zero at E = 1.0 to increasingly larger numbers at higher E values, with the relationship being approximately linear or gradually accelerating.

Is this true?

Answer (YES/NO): YES